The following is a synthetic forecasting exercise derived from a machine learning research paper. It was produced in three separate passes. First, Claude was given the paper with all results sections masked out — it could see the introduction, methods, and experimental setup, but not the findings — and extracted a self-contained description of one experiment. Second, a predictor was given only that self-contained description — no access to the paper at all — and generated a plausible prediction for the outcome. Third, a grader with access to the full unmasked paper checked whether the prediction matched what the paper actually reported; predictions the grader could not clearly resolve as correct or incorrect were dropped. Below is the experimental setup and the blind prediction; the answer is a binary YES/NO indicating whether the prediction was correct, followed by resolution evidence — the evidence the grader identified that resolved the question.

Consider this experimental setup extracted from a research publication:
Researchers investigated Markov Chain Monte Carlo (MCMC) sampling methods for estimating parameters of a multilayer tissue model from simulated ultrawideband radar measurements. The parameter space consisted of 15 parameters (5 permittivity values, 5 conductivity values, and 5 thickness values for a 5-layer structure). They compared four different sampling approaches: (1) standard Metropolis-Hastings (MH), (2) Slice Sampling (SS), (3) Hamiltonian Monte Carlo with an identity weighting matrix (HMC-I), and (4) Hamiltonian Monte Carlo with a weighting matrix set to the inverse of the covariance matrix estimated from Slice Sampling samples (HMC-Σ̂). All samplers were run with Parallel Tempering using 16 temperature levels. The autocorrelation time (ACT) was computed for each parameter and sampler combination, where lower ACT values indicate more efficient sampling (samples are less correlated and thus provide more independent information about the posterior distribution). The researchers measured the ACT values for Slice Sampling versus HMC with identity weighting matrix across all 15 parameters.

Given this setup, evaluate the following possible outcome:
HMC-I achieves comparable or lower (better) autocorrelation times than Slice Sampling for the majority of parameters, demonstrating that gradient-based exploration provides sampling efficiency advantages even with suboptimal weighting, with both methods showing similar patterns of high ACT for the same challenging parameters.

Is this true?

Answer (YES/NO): NO